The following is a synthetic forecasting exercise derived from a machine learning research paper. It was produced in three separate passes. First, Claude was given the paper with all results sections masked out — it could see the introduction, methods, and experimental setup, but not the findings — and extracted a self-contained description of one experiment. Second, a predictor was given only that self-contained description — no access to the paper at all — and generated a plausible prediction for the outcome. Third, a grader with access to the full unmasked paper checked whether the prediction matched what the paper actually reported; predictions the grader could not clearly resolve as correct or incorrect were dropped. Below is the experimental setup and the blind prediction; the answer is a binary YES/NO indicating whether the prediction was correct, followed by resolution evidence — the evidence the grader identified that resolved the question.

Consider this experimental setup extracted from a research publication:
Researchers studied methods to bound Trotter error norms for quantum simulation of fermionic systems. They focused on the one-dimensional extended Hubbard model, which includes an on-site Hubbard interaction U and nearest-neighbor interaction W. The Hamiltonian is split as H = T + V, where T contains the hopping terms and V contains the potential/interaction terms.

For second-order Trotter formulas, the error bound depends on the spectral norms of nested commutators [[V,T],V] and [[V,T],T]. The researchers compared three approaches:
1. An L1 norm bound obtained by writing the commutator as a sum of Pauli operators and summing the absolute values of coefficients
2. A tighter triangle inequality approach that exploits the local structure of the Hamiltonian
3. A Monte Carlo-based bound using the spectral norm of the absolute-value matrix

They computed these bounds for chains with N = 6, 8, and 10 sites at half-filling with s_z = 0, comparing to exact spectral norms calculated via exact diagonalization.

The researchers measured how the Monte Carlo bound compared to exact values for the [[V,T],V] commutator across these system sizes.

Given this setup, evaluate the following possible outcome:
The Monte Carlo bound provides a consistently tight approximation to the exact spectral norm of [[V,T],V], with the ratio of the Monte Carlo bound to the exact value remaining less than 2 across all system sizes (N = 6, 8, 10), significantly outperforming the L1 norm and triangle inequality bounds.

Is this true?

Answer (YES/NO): YES